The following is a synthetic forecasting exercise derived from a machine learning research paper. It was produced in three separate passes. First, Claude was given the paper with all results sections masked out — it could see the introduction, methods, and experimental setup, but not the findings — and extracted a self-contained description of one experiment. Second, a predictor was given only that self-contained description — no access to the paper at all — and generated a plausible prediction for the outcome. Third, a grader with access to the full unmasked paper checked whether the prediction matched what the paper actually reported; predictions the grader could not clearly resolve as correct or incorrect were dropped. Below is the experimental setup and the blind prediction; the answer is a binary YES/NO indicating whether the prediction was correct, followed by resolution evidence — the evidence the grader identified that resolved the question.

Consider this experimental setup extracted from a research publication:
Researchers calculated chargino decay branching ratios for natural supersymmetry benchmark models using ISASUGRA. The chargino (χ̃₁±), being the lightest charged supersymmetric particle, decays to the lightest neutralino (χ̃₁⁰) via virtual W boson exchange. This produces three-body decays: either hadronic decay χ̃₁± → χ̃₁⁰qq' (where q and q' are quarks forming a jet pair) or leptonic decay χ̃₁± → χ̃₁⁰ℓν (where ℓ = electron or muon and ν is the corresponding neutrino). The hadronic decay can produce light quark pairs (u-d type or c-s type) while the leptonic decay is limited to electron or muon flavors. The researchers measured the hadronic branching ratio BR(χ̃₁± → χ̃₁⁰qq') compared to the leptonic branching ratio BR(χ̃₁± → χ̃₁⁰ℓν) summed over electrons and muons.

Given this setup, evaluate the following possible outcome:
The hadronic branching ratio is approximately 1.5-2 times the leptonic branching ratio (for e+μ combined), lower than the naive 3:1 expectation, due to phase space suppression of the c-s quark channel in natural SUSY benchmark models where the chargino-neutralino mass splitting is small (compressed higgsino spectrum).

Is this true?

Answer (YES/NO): NO